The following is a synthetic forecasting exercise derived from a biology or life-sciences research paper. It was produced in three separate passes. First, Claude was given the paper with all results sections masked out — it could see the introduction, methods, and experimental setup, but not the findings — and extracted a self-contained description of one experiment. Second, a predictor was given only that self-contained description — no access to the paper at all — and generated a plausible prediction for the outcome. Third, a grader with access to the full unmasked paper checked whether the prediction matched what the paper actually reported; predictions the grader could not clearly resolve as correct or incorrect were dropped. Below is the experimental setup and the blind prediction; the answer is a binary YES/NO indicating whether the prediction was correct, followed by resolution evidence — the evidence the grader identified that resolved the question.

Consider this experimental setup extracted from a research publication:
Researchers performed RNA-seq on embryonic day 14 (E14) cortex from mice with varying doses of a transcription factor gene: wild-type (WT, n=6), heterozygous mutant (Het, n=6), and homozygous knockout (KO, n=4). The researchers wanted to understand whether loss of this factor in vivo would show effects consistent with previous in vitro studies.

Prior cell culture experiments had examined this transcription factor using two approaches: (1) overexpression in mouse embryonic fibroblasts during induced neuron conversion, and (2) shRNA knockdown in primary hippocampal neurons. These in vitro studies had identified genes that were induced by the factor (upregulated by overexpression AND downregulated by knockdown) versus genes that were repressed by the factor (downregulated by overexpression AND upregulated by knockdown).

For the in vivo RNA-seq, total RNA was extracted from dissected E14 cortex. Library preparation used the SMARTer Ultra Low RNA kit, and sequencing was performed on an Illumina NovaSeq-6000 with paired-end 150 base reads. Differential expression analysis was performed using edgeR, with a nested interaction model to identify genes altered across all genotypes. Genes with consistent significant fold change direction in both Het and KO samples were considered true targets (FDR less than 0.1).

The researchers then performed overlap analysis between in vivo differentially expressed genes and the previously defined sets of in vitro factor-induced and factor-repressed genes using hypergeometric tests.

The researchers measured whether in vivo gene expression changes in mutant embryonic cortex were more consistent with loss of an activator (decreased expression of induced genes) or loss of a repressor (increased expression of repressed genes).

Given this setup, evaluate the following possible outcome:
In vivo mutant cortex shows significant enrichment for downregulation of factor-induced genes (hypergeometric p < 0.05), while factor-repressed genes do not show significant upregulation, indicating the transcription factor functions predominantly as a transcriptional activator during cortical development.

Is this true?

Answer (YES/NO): YES